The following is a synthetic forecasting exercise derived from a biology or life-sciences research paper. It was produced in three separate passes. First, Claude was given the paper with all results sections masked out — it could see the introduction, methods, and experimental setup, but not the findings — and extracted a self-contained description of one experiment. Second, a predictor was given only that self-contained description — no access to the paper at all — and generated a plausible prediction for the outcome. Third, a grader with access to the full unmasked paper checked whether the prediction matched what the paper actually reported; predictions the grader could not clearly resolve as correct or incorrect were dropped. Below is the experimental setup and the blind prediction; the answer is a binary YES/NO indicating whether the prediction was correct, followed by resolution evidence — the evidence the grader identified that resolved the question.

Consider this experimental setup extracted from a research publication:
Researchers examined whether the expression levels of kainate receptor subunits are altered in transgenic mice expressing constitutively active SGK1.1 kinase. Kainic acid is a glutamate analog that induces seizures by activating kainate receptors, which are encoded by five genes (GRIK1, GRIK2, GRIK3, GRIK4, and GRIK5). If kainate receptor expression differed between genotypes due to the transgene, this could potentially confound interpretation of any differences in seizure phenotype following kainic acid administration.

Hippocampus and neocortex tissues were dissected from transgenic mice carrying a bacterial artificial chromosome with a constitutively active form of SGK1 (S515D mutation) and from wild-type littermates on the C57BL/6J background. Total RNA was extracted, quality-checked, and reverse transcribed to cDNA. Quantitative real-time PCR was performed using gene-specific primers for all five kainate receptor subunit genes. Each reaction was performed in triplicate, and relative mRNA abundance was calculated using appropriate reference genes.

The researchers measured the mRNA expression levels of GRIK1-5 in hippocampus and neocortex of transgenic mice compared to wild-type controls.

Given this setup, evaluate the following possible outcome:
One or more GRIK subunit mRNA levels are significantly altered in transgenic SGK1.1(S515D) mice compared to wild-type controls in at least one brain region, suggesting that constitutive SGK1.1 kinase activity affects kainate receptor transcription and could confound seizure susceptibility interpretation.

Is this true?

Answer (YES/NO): YES